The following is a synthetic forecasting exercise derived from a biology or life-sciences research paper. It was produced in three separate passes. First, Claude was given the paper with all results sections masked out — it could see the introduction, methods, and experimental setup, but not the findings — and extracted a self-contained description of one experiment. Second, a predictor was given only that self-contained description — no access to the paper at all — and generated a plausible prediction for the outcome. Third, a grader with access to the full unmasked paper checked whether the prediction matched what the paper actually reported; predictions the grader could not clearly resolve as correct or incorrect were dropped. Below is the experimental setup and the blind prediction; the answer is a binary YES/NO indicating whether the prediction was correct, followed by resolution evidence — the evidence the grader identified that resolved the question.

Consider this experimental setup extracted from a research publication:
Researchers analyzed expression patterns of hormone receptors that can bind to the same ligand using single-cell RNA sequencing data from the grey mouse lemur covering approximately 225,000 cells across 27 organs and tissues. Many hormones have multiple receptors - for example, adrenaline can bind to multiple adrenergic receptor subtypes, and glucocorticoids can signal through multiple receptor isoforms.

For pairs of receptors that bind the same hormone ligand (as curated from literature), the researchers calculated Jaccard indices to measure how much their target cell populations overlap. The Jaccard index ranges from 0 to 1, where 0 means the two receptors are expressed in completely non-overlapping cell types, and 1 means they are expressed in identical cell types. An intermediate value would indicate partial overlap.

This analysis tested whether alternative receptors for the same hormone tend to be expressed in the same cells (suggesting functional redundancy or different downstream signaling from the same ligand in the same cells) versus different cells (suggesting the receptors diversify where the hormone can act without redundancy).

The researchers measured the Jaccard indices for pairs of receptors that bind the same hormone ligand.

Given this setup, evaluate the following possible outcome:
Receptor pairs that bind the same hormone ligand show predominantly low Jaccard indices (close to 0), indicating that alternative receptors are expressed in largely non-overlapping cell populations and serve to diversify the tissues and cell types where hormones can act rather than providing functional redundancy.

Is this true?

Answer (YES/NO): YES